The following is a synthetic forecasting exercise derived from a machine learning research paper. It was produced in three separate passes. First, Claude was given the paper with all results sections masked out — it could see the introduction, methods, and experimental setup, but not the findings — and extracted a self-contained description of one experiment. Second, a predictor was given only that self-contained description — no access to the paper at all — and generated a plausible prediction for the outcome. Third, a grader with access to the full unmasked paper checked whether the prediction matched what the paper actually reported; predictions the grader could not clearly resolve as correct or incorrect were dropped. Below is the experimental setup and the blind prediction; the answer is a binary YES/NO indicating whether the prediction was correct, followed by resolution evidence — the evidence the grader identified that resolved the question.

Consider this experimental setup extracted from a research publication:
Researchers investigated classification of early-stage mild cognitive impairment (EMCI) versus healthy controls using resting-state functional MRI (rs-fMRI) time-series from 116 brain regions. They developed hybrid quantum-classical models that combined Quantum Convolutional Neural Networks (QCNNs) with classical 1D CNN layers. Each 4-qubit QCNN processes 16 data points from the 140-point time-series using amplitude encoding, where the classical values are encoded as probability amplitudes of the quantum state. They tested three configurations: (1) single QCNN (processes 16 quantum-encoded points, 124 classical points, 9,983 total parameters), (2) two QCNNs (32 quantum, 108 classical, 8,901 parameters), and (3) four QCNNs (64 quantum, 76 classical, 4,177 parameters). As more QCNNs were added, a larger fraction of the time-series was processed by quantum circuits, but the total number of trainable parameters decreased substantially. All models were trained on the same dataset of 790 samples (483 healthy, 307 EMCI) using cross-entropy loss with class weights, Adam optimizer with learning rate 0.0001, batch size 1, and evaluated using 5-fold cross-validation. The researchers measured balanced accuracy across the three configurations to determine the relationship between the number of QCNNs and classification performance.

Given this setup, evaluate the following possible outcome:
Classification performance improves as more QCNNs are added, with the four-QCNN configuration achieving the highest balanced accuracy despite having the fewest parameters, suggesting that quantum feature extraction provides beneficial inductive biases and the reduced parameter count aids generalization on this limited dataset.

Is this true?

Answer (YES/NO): YES